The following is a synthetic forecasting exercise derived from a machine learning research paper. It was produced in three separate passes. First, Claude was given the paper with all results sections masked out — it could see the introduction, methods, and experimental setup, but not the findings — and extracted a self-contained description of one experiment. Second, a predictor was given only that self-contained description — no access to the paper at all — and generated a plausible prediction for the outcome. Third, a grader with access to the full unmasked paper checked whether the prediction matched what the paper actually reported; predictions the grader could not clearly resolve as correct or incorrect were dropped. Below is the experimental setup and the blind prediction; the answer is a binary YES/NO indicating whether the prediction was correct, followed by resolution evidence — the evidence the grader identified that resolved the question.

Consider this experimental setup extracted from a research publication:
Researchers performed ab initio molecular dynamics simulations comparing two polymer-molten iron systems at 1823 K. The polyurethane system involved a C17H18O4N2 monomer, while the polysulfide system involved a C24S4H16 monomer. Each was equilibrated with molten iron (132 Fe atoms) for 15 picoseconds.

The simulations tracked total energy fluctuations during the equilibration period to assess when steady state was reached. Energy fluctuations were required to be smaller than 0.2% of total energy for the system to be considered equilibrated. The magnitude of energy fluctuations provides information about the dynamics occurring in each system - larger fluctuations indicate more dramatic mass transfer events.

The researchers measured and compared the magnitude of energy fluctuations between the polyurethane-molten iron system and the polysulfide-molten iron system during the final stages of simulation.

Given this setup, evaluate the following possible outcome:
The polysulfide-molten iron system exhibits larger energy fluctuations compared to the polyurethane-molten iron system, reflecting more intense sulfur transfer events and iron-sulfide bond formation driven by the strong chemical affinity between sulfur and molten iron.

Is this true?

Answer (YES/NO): NO